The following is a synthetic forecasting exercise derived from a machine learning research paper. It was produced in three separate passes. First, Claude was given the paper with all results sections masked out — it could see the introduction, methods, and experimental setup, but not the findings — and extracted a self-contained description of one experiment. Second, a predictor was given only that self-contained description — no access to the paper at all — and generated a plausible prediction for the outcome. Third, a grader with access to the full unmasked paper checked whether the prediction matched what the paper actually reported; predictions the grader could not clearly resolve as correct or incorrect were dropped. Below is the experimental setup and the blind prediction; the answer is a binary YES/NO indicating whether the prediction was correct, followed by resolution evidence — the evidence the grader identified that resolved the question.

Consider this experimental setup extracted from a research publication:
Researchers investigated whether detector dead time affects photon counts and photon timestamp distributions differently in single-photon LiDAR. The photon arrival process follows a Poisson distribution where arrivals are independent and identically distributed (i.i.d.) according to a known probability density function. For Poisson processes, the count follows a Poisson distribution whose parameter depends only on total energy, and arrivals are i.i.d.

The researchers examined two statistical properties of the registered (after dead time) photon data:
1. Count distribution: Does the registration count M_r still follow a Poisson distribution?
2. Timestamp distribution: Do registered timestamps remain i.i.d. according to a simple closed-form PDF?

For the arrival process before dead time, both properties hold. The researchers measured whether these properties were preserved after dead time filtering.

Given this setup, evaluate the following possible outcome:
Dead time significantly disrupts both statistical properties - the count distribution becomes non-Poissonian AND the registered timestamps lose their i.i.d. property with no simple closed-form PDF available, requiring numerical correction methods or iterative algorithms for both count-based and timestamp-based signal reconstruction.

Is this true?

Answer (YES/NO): YES